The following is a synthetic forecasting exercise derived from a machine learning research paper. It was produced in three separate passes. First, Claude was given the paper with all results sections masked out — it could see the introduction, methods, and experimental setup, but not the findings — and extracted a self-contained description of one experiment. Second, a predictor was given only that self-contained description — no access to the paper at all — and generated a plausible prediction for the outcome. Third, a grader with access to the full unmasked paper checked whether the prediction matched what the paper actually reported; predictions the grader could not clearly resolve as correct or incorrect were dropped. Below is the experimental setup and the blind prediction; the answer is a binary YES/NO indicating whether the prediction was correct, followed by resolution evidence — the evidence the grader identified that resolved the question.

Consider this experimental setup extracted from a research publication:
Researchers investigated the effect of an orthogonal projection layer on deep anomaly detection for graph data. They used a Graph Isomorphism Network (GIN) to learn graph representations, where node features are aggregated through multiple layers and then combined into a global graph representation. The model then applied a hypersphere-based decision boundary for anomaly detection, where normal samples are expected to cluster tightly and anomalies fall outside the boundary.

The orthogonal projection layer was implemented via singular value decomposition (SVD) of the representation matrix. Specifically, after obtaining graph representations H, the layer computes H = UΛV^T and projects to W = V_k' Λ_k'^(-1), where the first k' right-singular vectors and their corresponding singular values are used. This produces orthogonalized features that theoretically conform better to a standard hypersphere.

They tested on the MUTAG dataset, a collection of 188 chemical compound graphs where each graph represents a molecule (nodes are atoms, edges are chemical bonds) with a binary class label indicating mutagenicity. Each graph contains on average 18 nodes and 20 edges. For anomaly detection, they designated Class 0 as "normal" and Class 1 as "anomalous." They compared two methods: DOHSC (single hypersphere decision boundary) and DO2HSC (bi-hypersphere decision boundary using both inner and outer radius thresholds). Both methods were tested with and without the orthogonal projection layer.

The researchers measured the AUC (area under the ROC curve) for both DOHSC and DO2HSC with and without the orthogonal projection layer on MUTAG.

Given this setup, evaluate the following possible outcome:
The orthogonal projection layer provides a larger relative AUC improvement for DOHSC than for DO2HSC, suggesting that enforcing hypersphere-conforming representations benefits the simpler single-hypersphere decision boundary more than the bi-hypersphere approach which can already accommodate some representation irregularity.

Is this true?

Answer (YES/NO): NO